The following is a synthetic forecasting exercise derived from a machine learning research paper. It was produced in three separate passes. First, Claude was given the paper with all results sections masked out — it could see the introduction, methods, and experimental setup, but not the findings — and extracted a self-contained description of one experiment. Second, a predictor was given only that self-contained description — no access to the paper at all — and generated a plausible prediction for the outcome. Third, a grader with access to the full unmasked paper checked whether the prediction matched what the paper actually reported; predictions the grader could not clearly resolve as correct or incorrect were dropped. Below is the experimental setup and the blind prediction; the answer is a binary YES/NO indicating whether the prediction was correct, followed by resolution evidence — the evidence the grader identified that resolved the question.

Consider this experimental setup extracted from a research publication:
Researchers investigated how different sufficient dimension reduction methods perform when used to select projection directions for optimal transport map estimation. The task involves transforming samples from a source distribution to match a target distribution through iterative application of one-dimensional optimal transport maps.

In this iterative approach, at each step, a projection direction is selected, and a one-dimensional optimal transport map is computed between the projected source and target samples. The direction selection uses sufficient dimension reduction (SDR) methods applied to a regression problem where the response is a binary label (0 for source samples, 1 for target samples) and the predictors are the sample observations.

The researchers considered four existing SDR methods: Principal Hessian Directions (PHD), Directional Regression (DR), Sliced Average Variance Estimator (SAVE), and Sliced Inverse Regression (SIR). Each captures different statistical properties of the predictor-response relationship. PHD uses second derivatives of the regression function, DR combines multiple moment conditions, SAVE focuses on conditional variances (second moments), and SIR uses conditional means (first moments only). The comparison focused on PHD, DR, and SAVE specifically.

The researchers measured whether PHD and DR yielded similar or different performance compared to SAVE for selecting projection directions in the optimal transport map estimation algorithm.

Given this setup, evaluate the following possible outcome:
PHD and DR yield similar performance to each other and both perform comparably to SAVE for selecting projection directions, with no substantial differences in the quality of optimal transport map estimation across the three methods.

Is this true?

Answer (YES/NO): YES